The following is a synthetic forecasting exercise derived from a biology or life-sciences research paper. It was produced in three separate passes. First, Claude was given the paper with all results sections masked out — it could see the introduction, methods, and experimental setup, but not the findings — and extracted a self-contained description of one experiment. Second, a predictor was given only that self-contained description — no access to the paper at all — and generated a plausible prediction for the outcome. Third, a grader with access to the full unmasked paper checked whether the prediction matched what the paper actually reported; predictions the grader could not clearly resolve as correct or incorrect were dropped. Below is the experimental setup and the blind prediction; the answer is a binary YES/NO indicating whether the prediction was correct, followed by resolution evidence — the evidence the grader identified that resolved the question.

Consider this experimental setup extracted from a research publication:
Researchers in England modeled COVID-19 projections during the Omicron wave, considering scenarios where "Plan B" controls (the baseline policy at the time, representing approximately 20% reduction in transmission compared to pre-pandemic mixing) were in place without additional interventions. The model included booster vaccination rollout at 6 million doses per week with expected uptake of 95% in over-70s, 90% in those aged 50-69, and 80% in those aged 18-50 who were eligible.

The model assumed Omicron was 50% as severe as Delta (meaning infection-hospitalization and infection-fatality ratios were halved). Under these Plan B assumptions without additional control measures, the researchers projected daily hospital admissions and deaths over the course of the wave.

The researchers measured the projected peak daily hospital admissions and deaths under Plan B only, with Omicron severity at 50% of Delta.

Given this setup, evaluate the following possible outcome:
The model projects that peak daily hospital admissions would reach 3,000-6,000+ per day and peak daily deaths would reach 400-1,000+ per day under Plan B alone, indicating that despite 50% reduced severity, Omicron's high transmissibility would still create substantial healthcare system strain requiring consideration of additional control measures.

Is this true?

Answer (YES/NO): NO